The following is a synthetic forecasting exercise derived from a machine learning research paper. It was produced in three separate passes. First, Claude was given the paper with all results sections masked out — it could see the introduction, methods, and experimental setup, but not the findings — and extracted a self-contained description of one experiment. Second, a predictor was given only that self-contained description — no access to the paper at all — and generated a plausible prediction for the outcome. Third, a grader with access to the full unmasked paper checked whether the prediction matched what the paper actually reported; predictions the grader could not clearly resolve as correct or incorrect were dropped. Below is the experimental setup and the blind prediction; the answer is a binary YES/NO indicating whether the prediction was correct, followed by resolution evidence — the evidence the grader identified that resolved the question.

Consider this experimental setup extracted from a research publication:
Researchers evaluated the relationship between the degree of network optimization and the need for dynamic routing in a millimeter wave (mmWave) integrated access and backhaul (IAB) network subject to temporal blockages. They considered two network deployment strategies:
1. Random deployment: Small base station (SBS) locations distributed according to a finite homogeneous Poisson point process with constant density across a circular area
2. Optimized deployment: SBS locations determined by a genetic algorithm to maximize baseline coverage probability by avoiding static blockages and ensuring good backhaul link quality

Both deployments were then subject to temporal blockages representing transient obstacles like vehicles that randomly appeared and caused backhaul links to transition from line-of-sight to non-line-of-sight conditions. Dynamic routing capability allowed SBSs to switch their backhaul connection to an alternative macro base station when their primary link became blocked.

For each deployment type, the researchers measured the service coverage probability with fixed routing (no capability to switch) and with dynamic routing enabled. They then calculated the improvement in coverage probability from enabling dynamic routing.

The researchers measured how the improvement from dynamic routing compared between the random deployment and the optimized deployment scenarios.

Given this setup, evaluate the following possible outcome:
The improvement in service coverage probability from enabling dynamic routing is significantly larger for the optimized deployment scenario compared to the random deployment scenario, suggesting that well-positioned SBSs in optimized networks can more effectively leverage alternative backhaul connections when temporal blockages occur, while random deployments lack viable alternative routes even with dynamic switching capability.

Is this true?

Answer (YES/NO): NO